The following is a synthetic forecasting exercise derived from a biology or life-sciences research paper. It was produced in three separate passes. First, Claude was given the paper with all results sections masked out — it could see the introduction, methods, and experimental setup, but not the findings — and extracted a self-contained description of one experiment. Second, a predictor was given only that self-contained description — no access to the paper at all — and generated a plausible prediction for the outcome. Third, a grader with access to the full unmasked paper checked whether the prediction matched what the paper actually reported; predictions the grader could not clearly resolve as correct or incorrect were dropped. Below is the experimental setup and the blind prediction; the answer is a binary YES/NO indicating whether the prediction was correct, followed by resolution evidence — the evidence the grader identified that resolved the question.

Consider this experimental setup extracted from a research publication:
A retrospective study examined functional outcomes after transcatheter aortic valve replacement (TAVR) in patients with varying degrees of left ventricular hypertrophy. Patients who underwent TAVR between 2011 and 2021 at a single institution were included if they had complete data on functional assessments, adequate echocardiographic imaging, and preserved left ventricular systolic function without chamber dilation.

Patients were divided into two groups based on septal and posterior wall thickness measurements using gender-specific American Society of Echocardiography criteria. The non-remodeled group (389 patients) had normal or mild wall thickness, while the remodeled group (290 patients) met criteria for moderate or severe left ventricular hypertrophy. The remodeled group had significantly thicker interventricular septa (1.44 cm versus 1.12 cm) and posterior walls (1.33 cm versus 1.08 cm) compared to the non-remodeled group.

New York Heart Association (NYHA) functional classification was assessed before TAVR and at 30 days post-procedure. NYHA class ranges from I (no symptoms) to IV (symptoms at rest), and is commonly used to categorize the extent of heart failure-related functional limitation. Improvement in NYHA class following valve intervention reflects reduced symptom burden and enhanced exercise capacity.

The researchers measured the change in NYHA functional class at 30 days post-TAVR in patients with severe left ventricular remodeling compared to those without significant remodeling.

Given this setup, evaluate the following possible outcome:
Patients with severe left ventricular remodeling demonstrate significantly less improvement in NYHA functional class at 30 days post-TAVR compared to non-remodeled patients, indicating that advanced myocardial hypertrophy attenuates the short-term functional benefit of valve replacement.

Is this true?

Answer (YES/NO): NO